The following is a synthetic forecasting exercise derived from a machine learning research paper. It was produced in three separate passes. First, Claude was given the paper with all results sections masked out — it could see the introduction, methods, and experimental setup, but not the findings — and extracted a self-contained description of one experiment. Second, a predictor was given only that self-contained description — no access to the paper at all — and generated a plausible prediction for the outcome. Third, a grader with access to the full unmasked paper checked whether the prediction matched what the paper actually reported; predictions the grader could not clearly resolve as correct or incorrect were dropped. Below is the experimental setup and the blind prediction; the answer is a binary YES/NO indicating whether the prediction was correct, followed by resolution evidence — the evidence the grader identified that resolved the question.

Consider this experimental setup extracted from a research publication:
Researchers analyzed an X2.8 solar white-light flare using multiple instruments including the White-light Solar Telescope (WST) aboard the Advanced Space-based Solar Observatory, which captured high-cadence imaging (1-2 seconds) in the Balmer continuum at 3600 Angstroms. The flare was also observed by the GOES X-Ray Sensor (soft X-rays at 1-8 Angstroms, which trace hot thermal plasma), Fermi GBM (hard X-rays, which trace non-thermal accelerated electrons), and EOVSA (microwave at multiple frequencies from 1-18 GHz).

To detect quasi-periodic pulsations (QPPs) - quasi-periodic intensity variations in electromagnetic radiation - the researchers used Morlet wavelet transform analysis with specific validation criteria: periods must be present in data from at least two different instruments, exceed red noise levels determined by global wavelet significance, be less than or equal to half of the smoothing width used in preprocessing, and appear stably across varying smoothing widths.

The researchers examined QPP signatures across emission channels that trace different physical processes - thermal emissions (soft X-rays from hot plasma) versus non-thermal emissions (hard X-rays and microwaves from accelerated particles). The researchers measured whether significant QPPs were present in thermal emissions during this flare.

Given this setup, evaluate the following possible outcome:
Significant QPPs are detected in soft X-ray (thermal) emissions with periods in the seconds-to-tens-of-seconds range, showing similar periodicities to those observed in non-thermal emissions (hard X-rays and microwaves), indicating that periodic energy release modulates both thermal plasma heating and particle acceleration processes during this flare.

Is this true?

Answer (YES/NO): NO